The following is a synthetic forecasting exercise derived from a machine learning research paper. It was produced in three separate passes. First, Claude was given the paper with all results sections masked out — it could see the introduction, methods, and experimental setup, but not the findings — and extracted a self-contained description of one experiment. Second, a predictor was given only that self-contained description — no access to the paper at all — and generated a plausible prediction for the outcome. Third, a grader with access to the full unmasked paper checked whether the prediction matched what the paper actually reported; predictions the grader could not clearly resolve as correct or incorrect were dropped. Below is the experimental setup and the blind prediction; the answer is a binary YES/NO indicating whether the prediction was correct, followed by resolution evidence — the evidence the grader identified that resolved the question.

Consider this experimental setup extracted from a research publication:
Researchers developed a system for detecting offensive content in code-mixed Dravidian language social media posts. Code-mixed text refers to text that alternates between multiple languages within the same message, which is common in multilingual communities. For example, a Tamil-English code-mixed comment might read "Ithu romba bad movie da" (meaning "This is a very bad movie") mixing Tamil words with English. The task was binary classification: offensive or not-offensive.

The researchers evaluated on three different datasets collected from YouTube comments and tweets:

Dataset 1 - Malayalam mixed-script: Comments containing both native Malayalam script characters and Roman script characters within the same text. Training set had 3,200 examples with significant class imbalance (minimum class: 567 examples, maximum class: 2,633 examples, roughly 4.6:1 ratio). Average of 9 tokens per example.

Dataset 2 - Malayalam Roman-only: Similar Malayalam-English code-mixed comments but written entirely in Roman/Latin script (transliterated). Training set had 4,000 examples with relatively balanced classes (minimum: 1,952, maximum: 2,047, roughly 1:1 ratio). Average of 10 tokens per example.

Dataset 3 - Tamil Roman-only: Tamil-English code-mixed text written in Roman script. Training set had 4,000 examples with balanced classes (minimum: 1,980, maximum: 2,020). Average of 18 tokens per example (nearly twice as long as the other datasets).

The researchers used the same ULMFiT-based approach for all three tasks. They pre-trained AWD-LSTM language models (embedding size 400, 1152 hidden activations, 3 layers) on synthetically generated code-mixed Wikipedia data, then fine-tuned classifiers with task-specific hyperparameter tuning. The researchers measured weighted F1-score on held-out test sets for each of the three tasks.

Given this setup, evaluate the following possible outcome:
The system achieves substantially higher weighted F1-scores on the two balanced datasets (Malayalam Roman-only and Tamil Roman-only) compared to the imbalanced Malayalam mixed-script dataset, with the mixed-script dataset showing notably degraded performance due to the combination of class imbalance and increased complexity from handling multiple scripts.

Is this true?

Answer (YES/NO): NO